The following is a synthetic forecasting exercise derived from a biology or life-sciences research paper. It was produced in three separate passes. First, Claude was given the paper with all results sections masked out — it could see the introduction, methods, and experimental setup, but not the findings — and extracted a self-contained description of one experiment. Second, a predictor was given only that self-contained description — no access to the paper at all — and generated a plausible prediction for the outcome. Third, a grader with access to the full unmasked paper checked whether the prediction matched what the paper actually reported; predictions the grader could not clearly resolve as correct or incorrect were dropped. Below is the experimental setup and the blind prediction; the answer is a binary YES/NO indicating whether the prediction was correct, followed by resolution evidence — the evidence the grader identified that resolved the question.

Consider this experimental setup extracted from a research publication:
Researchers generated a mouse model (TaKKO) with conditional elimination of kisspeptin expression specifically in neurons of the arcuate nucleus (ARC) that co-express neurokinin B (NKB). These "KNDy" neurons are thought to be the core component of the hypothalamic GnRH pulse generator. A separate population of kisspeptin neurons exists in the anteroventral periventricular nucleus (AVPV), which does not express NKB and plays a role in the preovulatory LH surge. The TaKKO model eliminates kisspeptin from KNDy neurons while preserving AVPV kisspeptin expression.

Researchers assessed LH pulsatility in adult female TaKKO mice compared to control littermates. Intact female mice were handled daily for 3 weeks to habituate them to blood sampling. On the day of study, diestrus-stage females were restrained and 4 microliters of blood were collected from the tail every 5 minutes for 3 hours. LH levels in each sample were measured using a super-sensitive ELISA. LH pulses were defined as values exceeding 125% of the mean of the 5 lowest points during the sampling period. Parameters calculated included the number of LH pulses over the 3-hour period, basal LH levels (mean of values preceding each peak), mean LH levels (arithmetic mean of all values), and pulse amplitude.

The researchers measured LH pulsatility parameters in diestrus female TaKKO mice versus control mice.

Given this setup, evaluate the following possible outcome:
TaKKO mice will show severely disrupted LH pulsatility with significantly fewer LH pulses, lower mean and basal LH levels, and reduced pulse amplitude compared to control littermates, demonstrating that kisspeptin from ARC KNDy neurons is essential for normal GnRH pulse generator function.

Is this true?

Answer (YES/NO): NO